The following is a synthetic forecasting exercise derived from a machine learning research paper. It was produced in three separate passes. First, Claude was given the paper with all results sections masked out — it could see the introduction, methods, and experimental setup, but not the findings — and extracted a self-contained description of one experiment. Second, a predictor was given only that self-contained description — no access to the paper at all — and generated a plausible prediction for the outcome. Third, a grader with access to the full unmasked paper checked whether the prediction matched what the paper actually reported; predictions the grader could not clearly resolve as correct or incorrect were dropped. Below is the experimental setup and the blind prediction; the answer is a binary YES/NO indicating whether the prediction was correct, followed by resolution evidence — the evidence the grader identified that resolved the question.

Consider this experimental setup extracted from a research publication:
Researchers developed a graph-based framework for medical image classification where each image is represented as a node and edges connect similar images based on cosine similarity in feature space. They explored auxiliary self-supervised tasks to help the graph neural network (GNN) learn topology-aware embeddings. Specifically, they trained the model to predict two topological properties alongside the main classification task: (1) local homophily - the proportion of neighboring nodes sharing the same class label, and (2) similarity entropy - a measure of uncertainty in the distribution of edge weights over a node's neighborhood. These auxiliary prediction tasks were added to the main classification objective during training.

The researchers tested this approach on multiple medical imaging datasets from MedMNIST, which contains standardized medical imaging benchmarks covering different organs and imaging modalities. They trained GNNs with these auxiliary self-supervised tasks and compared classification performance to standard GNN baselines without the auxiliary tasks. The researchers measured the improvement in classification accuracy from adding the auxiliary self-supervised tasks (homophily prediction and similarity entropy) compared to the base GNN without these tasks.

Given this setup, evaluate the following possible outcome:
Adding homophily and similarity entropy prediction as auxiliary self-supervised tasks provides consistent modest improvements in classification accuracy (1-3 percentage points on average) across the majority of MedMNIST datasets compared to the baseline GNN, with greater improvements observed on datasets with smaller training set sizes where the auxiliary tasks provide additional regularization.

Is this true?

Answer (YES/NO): NO